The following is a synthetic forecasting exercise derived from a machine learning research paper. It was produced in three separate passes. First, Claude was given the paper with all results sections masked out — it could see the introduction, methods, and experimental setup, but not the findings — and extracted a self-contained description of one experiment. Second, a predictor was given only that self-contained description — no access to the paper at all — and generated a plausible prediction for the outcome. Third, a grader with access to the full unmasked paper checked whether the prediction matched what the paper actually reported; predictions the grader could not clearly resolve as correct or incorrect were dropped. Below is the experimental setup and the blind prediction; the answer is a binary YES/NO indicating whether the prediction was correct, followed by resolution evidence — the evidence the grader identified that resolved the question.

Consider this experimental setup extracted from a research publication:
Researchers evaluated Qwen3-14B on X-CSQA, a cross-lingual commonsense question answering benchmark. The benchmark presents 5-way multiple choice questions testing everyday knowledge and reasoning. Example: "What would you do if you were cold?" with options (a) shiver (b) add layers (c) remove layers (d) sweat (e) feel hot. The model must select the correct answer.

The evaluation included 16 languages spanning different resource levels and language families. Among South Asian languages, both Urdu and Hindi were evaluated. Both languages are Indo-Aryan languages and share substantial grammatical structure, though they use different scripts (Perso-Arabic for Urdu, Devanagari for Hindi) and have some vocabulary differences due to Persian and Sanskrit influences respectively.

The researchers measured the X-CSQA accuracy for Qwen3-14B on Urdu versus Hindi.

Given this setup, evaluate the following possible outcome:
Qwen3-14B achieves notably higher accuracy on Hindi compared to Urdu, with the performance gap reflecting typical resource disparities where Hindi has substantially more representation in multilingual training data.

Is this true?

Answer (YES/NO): NO